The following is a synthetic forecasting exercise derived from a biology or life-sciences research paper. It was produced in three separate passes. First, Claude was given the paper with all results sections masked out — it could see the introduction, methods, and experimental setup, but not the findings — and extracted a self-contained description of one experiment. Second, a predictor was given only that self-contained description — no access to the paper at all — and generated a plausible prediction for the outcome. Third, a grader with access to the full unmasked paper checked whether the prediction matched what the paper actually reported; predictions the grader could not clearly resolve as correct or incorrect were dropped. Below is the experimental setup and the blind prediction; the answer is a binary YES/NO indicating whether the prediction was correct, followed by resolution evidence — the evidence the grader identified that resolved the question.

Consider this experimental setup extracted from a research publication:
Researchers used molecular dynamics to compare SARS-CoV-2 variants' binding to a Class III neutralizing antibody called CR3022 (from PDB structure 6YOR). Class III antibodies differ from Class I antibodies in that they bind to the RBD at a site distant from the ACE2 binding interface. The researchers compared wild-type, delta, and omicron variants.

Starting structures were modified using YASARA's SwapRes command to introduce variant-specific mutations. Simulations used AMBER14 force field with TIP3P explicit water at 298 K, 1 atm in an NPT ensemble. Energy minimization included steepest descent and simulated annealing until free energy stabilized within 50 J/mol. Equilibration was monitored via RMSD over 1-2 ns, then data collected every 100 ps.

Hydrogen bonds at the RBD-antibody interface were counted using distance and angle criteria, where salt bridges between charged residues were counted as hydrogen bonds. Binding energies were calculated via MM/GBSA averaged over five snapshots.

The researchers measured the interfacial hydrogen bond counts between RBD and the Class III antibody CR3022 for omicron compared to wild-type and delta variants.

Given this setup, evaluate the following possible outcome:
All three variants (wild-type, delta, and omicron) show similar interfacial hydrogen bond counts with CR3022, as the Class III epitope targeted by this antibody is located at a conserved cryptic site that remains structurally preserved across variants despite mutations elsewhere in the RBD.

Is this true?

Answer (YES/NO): NO